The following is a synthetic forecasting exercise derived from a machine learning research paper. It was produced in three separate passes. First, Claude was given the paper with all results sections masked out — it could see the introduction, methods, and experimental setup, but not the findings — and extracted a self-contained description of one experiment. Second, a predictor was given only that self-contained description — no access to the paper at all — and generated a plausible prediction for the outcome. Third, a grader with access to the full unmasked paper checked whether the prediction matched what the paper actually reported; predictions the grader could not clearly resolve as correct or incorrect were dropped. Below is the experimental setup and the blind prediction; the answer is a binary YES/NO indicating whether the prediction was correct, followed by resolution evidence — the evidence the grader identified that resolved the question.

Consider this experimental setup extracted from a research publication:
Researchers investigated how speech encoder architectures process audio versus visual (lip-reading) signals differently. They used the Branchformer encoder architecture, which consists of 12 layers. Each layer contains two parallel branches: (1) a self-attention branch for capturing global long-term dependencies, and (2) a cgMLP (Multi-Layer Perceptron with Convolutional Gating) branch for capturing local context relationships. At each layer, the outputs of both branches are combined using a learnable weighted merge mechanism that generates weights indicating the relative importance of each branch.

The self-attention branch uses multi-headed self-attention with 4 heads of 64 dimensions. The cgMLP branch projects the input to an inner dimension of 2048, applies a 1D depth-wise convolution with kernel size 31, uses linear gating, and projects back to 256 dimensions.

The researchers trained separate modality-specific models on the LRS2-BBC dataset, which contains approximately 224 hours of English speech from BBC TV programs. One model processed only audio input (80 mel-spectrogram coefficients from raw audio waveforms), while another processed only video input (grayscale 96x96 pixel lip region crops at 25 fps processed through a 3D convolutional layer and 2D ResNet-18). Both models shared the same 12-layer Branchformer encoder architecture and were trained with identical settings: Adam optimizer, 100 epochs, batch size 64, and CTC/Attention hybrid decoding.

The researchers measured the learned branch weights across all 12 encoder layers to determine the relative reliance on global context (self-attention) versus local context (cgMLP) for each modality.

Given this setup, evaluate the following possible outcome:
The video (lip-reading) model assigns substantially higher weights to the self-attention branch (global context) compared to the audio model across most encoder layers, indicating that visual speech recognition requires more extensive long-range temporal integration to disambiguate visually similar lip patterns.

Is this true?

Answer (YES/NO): YES